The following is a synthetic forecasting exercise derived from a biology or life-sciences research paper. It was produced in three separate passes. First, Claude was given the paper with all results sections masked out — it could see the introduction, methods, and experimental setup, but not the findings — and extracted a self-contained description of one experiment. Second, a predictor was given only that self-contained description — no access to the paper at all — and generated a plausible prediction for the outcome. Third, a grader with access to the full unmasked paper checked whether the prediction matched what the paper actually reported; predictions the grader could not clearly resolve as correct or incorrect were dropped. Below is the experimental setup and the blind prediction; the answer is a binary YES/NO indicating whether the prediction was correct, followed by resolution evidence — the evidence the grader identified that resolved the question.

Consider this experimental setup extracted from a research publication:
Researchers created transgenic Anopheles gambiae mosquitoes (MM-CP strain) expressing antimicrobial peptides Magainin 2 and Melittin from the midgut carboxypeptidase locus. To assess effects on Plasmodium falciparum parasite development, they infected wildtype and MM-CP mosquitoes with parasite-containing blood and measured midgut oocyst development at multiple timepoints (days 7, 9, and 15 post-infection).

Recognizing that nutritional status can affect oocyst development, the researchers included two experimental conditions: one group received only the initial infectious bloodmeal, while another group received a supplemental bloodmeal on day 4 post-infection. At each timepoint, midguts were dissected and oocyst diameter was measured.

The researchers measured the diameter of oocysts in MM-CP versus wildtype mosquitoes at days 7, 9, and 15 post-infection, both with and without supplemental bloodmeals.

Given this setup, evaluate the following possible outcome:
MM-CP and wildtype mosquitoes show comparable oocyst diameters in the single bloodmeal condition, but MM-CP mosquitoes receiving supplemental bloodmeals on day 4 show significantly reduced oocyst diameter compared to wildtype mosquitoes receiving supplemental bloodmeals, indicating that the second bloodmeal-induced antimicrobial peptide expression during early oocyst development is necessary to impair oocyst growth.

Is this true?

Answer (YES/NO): NO